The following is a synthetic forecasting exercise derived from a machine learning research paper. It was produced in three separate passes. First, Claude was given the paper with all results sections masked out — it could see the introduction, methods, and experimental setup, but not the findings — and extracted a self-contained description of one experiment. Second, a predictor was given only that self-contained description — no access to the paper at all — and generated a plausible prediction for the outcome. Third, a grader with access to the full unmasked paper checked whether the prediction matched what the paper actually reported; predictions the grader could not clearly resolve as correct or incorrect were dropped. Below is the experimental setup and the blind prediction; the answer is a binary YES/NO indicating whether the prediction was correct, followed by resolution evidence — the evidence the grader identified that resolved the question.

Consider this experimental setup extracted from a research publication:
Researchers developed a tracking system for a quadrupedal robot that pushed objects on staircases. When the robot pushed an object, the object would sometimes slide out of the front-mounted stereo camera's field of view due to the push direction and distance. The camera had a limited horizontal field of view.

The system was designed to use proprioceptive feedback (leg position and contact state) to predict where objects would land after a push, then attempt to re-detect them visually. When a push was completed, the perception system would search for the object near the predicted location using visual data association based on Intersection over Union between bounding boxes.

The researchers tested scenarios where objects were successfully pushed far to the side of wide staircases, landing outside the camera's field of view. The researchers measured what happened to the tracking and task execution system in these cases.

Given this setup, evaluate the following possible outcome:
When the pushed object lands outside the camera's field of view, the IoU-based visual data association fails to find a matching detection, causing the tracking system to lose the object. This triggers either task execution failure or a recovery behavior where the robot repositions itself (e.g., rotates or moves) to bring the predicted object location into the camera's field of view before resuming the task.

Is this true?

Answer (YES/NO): NO